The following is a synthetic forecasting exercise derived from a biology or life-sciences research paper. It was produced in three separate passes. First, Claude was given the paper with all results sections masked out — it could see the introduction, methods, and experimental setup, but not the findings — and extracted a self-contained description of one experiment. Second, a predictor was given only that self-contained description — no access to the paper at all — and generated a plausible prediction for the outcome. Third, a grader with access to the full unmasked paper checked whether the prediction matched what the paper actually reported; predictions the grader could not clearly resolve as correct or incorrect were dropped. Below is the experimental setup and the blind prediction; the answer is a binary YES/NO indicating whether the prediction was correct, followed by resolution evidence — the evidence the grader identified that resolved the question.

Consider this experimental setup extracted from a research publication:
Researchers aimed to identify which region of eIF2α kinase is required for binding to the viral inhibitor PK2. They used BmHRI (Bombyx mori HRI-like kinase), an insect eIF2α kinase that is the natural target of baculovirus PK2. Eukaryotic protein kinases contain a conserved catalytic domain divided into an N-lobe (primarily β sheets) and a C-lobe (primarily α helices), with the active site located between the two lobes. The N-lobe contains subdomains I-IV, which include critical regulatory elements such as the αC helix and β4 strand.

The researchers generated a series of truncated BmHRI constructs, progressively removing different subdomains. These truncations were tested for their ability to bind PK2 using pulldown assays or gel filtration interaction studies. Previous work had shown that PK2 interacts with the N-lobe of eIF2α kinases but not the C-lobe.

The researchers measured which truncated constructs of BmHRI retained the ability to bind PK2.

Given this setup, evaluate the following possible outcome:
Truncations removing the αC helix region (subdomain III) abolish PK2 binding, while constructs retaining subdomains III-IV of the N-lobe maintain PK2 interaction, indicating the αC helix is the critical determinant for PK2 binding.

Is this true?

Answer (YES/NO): NO